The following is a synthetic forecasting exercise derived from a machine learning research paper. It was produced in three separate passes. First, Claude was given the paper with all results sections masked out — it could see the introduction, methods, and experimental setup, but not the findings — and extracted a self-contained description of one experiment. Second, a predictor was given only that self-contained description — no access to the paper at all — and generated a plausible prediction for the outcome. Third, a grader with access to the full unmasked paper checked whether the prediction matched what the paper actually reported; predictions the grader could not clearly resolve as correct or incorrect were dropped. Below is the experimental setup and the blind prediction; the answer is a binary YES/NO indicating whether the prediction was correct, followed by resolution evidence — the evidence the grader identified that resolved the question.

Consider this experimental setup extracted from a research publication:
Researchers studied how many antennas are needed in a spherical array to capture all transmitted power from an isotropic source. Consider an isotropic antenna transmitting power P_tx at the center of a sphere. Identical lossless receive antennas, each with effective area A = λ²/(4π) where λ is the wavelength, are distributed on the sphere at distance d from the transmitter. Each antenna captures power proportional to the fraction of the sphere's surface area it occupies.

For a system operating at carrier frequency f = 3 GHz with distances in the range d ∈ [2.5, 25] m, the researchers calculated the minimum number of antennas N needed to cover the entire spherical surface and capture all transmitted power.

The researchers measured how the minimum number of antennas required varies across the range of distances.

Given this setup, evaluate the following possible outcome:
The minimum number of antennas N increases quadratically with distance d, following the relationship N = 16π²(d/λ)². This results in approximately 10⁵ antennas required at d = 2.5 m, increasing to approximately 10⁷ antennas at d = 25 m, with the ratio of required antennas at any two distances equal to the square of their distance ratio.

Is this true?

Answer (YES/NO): NO